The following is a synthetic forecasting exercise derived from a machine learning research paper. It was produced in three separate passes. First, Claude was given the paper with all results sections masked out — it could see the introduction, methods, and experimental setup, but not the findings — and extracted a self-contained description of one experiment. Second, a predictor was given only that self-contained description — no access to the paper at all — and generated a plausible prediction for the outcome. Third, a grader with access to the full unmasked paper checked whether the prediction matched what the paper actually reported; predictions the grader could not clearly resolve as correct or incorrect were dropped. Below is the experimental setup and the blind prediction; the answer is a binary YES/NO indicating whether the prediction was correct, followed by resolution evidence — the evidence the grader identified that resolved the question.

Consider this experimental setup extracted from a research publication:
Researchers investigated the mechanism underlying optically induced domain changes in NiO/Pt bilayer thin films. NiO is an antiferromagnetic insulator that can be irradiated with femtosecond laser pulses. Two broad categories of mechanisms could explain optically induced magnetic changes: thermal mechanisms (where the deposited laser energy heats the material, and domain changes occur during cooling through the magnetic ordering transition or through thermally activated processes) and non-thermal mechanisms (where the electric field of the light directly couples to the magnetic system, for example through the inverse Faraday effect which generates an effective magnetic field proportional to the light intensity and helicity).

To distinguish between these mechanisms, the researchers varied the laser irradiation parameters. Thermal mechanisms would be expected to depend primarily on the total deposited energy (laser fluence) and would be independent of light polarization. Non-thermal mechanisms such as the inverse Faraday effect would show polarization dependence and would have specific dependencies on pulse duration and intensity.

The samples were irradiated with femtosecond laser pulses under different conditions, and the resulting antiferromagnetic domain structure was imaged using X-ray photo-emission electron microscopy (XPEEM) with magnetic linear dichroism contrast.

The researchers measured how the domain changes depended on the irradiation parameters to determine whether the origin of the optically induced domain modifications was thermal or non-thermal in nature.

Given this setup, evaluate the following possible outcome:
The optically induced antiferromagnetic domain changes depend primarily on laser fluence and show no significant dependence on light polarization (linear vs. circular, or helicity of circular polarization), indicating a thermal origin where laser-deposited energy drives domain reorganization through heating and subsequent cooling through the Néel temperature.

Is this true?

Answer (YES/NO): YES